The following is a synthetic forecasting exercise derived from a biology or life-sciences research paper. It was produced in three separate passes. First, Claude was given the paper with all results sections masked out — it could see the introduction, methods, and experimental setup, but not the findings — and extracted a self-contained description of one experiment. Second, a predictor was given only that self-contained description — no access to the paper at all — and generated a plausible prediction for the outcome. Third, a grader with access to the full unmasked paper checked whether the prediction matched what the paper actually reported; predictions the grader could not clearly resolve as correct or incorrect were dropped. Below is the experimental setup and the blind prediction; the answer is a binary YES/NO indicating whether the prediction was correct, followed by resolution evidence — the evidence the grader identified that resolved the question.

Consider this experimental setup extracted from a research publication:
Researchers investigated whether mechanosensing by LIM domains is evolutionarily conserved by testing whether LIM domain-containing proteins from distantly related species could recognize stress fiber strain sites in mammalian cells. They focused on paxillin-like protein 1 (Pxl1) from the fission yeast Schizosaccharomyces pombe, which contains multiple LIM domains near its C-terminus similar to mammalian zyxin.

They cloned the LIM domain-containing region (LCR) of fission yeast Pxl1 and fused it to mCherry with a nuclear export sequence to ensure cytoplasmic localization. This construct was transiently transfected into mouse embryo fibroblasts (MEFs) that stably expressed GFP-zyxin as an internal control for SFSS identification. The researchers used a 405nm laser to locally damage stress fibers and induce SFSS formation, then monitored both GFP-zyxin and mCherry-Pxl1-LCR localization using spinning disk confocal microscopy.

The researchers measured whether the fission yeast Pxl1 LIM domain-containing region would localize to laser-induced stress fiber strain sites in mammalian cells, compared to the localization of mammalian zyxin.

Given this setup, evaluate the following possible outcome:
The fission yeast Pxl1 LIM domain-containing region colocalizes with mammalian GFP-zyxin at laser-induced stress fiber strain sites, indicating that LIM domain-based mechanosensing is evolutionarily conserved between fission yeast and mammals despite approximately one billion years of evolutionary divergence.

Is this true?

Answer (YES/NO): YES